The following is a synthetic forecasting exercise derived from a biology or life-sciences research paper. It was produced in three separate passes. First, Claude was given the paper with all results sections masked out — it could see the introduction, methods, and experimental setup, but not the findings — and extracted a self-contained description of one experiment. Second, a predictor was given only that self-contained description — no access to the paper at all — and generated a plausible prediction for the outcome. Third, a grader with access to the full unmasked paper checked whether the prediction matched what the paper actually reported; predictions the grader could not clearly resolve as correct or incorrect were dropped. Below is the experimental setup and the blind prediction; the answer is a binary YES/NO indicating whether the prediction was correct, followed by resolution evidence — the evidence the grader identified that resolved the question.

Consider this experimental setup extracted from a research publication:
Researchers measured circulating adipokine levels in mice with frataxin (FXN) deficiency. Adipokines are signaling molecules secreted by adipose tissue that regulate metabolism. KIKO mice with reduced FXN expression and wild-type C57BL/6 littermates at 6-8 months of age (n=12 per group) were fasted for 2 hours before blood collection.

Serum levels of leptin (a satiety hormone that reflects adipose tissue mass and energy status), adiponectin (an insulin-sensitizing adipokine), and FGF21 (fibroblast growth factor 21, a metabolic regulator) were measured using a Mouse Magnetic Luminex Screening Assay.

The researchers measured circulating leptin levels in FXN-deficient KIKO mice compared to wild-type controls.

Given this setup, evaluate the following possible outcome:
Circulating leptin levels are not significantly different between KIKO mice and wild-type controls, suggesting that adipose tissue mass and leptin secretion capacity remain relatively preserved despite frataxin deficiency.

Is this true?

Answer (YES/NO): NO